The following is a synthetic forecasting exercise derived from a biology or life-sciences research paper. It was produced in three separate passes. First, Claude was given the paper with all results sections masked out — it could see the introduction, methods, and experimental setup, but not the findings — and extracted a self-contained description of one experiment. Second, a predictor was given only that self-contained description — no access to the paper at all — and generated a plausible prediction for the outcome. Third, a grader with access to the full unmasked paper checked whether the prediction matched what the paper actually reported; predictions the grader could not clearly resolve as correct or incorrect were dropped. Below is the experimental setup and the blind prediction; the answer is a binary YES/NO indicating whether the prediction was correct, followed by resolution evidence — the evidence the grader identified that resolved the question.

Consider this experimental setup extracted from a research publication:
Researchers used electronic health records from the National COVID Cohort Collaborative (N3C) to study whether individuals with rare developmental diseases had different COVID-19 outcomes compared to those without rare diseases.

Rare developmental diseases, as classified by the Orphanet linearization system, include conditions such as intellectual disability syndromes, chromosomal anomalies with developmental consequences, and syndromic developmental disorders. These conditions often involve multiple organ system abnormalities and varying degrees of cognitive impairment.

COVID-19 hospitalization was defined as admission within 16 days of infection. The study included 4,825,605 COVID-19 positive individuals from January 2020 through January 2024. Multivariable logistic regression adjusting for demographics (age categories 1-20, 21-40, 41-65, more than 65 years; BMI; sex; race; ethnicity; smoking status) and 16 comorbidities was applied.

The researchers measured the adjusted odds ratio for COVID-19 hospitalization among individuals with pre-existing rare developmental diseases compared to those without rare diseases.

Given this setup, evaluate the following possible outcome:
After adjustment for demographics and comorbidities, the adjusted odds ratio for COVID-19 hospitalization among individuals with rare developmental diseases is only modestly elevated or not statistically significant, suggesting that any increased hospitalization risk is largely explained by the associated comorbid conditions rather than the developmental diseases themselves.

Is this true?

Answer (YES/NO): NO